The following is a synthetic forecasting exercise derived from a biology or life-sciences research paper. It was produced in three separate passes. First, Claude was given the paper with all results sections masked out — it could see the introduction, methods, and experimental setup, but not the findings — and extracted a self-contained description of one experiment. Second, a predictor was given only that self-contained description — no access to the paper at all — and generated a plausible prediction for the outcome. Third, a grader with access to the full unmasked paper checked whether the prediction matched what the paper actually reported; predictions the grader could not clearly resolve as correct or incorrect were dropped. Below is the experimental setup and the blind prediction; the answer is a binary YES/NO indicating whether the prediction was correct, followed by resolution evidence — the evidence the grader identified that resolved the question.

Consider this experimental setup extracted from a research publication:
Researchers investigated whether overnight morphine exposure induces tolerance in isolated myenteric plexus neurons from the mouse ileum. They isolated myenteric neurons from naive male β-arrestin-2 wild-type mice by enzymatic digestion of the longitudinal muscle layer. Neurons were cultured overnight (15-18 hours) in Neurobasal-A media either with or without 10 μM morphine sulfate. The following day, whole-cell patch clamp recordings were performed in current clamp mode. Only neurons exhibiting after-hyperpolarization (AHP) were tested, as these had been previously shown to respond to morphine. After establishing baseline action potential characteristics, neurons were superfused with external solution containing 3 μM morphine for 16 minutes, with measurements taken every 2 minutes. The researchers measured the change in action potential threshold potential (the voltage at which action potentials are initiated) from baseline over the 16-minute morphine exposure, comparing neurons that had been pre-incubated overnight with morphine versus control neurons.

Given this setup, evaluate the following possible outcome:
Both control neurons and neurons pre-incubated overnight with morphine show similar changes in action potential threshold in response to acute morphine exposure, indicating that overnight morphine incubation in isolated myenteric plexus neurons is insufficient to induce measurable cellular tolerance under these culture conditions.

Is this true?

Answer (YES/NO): NO